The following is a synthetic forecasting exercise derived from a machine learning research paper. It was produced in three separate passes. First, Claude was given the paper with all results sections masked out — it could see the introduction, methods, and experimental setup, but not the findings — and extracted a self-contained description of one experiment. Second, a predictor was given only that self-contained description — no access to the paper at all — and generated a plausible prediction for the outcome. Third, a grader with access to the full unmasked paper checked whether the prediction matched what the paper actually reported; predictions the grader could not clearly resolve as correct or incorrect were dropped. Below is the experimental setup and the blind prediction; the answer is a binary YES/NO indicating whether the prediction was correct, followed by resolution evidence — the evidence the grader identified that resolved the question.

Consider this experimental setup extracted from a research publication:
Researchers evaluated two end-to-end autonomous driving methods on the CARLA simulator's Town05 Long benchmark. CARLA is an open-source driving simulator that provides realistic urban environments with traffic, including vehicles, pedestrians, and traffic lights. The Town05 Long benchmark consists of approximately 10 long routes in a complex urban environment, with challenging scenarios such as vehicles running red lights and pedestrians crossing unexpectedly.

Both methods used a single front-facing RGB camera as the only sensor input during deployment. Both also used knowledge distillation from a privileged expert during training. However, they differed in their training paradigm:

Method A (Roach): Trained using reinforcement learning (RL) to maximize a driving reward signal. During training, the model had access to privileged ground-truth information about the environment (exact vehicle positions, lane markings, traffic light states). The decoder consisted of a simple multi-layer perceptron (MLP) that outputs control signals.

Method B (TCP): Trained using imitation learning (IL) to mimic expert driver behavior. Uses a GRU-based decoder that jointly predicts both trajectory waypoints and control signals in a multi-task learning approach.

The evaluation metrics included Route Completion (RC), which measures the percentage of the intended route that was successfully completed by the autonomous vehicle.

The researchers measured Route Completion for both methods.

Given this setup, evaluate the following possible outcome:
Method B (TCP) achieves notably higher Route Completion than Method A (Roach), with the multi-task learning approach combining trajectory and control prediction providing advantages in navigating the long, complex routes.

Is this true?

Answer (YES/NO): NO